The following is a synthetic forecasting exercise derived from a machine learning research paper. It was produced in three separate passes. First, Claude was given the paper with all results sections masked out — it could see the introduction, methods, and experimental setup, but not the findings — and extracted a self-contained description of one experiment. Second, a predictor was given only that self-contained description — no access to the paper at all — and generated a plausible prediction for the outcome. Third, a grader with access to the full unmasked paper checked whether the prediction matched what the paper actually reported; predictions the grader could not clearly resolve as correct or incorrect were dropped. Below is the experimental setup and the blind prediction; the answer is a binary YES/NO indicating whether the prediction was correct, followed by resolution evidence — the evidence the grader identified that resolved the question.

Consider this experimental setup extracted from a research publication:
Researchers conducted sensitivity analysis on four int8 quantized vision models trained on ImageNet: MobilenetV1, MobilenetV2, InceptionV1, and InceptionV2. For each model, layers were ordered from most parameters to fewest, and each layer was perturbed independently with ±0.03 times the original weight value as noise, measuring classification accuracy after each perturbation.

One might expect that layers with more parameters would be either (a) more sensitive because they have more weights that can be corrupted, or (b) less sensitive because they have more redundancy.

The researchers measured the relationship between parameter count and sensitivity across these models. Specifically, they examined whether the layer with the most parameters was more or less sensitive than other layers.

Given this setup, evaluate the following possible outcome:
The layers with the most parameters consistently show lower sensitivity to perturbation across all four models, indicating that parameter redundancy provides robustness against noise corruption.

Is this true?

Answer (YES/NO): NO